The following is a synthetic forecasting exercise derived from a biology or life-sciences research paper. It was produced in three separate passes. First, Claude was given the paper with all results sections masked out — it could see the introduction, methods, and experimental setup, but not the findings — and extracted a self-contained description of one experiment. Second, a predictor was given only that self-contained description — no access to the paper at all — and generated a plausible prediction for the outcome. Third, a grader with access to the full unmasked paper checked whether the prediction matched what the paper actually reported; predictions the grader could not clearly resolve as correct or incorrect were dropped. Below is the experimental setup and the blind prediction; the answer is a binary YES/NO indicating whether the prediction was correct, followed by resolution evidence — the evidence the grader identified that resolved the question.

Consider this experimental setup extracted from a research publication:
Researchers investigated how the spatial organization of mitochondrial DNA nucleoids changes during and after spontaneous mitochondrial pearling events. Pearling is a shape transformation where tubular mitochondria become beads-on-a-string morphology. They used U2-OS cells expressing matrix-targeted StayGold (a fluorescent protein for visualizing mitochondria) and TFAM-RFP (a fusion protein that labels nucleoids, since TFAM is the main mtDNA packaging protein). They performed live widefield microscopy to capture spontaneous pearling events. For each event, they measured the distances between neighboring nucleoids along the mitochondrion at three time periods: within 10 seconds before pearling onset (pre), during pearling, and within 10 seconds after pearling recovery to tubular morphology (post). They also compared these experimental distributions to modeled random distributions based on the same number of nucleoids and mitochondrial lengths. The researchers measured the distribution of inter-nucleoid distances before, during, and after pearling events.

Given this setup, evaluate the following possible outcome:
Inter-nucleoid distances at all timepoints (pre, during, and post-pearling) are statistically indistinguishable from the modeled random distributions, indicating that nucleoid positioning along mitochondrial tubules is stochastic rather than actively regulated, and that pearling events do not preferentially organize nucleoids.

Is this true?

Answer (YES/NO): NO